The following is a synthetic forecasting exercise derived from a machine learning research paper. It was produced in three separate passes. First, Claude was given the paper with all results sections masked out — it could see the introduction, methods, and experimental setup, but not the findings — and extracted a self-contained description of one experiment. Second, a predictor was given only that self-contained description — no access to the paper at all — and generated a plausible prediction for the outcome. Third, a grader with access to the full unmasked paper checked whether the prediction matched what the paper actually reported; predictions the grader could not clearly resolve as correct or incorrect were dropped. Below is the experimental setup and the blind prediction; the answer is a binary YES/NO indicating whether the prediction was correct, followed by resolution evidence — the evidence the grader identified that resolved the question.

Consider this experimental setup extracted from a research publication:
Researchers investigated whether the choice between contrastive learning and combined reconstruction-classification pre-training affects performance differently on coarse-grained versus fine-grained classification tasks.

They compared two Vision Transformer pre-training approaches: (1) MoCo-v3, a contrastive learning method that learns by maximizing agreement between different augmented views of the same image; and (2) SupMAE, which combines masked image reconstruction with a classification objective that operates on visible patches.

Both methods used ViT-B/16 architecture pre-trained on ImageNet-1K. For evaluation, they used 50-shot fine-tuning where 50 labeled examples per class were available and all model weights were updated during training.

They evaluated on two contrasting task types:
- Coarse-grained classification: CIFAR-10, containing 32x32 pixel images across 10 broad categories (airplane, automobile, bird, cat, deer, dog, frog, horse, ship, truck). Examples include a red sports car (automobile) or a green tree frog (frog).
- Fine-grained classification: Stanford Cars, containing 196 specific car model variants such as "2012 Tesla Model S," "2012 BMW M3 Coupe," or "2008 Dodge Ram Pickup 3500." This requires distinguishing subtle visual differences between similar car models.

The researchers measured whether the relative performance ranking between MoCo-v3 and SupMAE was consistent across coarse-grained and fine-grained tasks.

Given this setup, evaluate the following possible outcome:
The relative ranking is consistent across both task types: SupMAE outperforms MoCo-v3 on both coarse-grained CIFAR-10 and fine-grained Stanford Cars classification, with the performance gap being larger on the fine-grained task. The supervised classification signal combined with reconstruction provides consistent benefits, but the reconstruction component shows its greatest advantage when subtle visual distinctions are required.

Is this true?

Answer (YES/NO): NO